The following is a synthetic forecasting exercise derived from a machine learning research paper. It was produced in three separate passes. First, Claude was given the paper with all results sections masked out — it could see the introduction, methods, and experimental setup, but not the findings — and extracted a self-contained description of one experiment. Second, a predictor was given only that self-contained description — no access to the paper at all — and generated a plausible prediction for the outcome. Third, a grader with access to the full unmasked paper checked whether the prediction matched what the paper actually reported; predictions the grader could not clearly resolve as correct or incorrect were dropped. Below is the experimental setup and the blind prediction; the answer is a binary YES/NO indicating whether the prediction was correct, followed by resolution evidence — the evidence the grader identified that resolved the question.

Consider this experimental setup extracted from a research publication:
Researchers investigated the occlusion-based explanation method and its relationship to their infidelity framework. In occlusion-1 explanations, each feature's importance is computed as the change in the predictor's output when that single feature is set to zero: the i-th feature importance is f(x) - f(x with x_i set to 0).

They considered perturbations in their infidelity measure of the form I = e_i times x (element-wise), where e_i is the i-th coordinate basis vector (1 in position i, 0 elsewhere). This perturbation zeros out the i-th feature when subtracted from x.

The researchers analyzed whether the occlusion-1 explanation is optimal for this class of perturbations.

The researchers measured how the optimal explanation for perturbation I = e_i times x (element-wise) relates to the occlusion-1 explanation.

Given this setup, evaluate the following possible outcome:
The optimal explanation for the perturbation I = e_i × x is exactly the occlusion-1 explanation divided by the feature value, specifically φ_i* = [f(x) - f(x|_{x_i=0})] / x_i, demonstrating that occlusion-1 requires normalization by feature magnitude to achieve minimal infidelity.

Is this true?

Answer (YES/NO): YES